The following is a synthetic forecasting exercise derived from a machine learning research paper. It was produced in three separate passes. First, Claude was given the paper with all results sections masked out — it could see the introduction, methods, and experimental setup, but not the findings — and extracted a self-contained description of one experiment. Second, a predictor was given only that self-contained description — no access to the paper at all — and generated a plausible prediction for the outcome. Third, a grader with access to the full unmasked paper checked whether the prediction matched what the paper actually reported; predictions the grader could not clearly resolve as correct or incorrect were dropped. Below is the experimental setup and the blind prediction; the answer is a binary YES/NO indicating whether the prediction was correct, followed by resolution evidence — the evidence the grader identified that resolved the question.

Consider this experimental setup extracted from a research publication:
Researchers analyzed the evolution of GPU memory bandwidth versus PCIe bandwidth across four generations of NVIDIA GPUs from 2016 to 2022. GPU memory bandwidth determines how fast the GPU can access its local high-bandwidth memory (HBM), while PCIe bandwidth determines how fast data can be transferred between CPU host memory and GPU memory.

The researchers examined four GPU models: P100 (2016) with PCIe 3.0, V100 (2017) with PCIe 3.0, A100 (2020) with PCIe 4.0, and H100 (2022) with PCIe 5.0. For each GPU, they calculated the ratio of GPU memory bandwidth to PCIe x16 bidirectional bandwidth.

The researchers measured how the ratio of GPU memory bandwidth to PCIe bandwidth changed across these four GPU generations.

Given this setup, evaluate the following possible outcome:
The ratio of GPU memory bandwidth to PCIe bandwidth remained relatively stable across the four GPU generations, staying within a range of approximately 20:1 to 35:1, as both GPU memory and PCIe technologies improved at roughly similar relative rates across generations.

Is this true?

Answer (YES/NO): NO